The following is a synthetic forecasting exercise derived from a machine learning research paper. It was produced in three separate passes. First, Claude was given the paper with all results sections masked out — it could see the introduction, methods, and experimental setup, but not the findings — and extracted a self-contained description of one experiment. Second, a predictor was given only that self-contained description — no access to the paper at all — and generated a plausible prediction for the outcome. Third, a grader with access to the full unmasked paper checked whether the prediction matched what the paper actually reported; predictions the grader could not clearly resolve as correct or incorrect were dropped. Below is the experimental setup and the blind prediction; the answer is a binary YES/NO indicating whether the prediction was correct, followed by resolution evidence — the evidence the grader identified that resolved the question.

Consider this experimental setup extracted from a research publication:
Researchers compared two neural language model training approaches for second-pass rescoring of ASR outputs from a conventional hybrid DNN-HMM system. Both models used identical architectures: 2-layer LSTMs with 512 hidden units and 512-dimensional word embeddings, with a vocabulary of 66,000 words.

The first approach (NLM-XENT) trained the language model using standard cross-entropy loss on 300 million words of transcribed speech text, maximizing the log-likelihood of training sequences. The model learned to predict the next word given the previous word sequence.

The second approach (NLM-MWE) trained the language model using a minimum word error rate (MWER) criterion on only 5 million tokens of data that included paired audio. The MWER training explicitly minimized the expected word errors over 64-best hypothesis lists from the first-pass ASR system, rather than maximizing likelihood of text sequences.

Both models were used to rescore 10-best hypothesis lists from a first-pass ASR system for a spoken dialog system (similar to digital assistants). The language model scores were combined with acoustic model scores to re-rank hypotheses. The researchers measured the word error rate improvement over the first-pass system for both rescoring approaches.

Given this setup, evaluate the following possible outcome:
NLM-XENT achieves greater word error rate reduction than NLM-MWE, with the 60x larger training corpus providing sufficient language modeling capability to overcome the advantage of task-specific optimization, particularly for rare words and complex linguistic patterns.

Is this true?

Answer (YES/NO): NO